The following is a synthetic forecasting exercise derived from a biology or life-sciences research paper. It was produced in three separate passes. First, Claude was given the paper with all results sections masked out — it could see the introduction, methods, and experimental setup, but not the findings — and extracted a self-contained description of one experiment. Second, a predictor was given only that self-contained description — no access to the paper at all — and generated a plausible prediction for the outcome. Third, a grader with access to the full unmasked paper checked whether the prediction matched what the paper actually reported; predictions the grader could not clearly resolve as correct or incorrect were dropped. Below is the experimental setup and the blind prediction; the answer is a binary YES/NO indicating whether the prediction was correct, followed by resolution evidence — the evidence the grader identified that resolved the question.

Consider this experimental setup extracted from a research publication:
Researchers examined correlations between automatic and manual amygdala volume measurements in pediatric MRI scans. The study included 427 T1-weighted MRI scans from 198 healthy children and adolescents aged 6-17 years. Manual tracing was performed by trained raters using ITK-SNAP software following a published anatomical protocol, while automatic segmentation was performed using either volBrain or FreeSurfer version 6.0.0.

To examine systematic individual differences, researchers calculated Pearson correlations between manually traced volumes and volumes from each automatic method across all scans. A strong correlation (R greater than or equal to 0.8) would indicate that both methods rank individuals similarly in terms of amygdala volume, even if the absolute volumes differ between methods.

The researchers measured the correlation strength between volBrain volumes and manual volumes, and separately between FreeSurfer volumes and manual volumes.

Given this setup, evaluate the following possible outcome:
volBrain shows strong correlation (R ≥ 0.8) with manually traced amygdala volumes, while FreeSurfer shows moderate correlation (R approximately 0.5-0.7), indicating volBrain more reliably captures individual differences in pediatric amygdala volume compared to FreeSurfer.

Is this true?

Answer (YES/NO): NO